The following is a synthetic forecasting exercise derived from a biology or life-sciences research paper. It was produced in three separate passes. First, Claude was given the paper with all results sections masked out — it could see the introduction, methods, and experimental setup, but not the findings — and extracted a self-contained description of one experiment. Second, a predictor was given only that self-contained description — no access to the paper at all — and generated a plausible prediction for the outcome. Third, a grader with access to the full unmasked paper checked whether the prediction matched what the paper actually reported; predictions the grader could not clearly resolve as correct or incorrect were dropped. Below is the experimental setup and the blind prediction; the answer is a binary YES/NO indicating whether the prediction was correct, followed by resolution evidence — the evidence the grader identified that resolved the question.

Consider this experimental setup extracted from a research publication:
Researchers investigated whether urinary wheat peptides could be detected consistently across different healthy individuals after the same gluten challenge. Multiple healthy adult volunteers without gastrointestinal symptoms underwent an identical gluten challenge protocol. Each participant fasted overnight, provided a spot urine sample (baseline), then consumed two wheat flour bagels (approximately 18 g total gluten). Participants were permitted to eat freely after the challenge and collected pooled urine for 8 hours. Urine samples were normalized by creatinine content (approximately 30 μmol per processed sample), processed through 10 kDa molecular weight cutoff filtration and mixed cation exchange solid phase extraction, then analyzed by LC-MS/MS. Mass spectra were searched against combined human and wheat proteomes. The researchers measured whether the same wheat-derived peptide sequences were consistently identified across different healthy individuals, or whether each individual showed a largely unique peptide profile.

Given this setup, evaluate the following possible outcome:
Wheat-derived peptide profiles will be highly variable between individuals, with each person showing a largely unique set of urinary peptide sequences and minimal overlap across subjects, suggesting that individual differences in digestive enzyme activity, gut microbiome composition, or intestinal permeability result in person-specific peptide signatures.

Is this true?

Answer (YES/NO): NO